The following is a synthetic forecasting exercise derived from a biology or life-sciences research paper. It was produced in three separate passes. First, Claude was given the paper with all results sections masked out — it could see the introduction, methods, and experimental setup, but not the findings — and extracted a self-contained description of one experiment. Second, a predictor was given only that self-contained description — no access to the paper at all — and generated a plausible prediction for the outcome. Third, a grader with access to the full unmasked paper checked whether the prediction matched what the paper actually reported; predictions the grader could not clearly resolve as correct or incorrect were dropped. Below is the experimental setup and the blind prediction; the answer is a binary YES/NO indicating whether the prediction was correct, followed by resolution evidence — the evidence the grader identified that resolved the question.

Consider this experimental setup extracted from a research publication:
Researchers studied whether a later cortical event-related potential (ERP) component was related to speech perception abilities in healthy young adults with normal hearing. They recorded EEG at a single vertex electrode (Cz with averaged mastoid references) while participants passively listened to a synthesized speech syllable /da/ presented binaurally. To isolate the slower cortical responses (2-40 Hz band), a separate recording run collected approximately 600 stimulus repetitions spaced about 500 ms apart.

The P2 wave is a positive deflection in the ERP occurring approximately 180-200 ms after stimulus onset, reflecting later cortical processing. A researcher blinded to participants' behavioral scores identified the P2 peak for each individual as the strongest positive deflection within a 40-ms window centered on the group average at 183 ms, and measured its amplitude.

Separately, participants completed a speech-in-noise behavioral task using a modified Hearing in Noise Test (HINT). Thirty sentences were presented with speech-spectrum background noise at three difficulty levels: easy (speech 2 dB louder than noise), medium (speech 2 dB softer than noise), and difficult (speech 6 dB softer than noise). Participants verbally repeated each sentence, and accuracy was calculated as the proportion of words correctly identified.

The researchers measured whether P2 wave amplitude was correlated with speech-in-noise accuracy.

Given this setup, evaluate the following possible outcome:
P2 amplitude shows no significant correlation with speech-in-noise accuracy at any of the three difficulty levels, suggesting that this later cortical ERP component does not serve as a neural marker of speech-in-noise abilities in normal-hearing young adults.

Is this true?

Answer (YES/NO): NO